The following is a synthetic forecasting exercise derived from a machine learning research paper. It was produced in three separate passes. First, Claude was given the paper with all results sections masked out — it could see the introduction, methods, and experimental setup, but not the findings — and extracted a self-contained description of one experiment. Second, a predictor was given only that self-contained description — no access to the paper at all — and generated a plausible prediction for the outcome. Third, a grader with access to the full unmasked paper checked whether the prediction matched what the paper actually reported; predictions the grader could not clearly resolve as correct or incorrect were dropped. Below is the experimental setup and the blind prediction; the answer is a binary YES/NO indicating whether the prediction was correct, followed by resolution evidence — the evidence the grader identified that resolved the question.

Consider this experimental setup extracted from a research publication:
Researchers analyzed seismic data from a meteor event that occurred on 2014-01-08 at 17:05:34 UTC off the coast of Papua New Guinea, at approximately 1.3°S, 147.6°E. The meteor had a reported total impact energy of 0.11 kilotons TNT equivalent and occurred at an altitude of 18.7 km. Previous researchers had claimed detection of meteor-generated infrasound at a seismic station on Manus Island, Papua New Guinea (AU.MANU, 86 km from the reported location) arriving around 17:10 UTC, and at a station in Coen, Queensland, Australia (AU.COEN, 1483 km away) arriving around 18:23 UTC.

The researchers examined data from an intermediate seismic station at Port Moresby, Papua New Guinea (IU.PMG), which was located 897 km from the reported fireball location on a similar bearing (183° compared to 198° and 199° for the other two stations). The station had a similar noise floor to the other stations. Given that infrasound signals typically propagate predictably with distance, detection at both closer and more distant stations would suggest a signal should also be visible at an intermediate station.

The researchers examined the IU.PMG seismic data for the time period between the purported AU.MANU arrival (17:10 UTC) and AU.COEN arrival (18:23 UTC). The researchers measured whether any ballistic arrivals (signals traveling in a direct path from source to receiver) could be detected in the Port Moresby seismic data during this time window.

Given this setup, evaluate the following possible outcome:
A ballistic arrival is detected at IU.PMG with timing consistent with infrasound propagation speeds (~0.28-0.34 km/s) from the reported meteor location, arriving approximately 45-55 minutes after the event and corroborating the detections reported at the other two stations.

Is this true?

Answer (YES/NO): NO